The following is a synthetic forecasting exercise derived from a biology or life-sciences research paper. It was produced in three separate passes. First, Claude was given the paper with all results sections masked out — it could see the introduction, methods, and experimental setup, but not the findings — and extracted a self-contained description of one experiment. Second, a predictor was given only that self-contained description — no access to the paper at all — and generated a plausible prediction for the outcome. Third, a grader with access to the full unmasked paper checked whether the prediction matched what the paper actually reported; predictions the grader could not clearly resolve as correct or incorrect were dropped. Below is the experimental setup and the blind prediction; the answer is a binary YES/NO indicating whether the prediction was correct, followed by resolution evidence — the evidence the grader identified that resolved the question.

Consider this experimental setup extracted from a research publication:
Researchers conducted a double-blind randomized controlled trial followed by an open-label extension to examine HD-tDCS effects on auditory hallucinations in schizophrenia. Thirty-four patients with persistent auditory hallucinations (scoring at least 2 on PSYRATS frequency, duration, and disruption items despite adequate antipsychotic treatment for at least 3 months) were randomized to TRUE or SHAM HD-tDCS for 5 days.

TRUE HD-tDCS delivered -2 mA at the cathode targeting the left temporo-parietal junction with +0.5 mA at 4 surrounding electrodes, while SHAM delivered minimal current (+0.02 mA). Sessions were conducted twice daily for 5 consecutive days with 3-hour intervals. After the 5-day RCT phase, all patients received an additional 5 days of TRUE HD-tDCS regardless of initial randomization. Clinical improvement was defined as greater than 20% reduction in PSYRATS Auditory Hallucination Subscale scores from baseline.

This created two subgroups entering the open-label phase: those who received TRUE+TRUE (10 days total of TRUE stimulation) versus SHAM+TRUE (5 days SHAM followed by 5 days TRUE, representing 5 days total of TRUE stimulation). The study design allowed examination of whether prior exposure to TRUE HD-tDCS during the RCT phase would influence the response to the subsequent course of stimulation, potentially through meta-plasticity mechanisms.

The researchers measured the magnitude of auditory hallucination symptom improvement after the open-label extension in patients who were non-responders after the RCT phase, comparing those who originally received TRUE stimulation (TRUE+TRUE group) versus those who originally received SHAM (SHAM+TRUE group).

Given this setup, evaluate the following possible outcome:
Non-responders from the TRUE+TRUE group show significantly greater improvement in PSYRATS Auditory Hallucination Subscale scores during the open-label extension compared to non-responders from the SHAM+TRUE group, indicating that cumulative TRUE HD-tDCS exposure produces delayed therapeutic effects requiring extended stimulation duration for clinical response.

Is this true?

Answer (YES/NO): NO